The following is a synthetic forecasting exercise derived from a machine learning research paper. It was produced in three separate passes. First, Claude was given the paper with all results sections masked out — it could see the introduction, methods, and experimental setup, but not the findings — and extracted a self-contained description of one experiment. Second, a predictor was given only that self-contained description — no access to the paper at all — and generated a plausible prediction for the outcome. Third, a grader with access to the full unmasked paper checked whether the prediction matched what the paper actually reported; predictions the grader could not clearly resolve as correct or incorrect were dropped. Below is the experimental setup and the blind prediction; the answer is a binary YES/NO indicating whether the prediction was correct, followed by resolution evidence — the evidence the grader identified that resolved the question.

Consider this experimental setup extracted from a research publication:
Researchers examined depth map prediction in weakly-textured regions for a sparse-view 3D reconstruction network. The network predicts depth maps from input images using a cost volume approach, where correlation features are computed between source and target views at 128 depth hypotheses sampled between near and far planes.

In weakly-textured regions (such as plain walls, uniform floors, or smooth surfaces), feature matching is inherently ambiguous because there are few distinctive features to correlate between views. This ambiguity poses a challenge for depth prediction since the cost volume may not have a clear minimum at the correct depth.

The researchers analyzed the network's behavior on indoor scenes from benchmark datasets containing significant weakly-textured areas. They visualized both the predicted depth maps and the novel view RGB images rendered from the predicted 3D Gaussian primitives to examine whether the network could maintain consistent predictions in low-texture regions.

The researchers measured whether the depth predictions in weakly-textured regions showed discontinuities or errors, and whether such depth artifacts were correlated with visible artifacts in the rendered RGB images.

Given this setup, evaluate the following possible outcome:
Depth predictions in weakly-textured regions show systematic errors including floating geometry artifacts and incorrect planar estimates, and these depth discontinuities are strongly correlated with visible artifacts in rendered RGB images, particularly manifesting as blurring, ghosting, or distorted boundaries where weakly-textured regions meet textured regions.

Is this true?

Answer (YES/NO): NO